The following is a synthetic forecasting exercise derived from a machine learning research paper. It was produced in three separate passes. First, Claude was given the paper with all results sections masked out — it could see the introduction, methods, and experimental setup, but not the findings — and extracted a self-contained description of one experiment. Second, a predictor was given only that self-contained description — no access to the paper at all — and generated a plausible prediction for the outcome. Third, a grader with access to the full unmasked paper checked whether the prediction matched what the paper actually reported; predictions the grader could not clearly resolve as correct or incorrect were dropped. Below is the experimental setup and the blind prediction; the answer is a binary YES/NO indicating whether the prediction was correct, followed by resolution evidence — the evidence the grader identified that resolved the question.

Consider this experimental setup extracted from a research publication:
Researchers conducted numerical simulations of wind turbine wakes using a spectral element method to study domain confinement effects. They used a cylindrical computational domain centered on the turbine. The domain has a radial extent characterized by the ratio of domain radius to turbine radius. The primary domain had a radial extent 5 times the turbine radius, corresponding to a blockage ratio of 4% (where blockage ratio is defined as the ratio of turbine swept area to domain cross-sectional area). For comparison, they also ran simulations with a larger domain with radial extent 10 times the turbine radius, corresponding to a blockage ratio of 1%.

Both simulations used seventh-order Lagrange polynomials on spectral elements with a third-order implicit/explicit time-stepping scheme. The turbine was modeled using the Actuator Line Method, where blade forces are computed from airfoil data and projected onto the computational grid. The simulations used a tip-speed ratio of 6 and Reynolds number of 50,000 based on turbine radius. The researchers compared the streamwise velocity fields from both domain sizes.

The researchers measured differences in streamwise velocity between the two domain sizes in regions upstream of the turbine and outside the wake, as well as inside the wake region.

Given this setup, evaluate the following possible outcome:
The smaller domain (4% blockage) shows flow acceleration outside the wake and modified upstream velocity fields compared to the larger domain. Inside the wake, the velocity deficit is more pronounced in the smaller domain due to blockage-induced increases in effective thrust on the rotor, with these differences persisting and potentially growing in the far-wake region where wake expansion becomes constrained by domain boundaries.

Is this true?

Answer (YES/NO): NO